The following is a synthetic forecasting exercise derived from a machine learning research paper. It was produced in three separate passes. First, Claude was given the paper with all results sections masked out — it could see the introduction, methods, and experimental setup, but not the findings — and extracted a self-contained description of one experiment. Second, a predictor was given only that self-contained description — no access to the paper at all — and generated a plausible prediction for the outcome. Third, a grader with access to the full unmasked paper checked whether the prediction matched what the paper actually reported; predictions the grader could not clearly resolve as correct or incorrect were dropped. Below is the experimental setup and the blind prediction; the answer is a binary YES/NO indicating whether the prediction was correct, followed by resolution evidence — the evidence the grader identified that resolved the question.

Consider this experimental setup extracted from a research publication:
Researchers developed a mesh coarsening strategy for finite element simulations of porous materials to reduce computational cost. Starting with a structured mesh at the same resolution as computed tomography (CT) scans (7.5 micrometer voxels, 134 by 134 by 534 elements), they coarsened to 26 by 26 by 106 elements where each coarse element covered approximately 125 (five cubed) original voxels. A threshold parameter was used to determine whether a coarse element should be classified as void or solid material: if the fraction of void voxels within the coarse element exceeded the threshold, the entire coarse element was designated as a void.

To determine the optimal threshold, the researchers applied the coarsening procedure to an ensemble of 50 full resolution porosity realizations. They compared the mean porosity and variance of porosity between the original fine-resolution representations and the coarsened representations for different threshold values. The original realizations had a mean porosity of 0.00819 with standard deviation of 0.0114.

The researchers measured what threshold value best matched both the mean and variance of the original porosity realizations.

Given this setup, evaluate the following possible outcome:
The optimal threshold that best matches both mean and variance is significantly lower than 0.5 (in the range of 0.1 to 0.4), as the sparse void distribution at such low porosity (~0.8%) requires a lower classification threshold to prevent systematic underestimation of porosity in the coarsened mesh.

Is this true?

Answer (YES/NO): YES